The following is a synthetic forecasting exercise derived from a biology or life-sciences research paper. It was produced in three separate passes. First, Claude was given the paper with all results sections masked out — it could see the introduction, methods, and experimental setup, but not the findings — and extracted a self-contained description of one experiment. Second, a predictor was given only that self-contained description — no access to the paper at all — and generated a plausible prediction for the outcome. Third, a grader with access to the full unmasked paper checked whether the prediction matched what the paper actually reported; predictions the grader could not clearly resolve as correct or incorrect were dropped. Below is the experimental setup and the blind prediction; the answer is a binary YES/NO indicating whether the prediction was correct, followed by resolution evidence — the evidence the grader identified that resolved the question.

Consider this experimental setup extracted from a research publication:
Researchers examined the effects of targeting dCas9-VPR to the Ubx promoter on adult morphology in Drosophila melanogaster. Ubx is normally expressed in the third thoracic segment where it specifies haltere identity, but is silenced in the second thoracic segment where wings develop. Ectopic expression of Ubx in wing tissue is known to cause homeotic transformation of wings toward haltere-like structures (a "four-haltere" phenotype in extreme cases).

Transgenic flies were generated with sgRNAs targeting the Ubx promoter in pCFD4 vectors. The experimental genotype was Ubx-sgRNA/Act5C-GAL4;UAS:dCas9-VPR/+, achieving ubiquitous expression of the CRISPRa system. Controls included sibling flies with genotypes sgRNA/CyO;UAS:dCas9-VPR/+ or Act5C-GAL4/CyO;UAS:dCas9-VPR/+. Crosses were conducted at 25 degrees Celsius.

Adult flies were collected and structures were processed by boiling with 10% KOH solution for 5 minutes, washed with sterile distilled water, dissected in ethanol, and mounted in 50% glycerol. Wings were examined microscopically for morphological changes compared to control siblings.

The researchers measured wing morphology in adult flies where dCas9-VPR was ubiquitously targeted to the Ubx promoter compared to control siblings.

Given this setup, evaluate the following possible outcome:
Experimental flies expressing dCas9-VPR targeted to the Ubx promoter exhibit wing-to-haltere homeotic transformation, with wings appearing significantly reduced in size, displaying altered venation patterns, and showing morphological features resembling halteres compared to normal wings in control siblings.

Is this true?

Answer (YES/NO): NO